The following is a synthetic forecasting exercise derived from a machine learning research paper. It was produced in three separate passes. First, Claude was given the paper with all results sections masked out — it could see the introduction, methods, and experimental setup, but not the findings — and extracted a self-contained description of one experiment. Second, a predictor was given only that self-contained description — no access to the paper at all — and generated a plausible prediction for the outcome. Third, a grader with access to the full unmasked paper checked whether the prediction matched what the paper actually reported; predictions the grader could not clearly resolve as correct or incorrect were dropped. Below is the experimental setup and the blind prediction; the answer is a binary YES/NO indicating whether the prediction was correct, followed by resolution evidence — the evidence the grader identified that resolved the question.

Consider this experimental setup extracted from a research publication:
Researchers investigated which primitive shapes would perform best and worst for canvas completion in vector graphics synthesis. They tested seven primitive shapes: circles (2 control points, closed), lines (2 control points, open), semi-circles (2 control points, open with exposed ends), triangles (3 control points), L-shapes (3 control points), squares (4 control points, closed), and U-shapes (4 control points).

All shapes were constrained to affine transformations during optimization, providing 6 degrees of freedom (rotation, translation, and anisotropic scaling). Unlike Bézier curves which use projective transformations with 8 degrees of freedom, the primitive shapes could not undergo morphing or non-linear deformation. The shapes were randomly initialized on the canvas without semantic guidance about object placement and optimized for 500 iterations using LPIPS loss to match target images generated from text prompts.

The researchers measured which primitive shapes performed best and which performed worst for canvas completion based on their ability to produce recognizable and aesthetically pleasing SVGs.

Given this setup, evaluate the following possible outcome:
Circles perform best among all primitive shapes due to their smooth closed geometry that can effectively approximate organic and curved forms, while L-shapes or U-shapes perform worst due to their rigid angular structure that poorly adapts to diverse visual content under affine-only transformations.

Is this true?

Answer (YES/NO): NO